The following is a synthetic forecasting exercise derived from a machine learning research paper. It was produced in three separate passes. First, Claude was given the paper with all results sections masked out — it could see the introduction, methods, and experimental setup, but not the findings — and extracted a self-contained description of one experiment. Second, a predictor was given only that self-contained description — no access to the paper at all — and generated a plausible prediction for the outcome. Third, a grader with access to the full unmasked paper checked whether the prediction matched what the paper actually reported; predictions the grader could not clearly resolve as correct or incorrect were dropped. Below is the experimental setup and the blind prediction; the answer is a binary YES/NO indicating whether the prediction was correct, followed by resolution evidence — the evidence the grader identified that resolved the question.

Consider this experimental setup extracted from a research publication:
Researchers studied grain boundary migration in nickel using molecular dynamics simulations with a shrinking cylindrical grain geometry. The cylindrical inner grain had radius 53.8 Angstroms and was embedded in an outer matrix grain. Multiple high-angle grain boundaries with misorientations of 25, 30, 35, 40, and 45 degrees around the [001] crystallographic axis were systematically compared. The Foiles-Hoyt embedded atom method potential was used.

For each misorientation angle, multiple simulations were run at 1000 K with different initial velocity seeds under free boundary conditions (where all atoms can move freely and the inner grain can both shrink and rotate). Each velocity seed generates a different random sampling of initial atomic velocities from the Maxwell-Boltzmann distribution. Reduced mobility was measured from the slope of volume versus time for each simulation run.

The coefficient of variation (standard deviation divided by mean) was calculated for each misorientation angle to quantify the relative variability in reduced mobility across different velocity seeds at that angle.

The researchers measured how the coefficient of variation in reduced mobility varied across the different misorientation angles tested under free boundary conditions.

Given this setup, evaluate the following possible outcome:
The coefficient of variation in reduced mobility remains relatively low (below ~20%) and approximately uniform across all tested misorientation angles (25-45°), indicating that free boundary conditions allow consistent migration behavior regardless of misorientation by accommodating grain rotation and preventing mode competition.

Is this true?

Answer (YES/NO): NO